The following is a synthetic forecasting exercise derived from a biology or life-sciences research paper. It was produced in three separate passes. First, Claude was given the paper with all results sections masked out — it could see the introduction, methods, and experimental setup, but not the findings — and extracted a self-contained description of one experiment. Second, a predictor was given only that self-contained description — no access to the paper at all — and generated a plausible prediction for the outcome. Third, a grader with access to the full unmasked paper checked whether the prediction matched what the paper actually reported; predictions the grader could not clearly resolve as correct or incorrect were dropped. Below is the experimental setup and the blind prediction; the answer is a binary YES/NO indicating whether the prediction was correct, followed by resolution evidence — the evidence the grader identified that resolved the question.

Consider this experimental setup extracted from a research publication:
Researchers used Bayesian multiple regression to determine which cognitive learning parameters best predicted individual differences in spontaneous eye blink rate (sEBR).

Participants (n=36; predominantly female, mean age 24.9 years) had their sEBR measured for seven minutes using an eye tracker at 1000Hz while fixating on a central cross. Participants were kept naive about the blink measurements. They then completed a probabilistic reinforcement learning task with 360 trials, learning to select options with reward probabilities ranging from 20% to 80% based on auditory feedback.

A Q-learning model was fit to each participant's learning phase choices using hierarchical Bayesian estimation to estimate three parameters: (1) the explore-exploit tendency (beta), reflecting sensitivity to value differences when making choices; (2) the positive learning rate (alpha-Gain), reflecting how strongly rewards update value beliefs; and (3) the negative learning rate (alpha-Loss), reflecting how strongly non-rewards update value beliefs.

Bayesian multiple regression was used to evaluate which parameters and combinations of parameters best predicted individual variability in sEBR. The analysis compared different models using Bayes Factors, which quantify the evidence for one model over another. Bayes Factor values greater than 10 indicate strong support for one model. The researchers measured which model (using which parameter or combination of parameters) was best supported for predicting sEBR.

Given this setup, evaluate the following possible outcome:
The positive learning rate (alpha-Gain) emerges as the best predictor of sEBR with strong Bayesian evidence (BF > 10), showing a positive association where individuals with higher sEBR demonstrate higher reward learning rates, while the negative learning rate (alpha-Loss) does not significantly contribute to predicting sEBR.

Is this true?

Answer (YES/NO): NO